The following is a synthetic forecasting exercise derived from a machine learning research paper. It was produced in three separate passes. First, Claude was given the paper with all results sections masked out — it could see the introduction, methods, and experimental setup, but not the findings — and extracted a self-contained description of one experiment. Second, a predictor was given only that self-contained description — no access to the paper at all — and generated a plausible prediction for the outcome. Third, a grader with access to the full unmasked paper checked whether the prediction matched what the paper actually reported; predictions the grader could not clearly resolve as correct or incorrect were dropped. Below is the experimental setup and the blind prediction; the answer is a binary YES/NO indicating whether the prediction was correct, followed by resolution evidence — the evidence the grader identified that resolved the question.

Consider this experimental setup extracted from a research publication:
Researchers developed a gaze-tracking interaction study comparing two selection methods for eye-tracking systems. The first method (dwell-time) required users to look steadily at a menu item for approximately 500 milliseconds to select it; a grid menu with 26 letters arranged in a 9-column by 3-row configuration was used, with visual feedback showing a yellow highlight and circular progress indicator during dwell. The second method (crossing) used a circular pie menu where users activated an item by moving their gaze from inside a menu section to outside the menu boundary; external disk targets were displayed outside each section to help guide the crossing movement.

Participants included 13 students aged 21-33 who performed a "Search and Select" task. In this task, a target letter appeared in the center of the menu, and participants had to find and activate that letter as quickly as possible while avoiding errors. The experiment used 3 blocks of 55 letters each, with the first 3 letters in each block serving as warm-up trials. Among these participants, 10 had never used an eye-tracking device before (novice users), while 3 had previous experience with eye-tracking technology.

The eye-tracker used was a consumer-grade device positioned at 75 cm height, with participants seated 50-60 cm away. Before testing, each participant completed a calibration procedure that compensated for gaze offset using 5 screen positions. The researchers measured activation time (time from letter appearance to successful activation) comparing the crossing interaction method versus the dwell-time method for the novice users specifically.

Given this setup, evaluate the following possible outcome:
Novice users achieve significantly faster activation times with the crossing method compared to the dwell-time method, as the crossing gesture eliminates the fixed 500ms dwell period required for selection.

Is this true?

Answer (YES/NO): NO